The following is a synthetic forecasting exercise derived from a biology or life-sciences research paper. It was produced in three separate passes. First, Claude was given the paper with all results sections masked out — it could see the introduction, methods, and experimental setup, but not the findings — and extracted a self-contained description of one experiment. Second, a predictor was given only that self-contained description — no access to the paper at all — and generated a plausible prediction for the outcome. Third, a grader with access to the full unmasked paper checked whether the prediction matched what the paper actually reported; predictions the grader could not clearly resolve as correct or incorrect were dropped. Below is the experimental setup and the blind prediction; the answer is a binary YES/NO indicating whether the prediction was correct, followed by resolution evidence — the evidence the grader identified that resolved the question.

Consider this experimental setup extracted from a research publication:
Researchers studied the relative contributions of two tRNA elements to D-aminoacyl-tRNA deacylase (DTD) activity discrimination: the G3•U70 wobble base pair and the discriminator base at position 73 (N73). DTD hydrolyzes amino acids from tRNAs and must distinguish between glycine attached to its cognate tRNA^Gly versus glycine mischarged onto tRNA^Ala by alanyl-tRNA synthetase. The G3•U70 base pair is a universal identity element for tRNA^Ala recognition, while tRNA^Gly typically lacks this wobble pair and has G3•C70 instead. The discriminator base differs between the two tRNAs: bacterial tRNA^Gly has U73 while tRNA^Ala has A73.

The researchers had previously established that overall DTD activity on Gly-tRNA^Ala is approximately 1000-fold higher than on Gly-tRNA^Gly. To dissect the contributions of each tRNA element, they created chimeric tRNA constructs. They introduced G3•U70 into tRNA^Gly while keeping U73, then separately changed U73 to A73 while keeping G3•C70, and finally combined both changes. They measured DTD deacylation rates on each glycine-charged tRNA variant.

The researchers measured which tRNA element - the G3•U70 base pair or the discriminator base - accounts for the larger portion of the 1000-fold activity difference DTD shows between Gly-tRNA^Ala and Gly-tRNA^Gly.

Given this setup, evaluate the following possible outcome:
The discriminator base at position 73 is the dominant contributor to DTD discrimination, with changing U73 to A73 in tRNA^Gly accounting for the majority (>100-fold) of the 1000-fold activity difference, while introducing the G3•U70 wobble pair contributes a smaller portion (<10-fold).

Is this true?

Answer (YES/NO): NO